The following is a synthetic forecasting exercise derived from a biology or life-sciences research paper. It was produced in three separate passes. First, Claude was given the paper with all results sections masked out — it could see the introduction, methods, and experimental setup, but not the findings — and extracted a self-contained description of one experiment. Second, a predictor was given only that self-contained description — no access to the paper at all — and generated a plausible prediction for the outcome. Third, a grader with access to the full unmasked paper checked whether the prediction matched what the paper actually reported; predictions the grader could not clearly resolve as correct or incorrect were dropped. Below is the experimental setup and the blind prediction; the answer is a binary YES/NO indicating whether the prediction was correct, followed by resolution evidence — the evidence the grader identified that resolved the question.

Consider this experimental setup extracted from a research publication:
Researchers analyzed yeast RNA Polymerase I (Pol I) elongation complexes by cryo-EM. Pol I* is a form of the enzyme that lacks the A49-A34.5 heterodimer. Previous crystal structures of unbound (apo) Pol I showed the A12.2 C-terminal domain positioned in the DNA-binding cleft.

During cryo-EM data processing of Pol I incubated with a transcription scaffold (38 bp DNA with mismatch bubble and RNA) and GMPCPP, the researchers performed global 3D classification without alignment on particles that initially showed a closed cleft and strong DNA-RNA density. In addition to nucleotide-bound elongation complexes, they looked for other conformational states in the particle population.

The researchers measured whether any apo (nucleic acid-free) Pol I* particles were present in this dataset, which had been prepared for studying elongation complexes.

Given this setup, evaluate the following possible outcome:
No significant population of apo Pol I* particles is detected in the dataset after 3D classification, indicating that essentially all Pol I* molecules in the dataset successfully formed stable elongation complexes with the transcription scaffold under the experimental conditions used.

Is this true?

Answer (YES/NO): NO